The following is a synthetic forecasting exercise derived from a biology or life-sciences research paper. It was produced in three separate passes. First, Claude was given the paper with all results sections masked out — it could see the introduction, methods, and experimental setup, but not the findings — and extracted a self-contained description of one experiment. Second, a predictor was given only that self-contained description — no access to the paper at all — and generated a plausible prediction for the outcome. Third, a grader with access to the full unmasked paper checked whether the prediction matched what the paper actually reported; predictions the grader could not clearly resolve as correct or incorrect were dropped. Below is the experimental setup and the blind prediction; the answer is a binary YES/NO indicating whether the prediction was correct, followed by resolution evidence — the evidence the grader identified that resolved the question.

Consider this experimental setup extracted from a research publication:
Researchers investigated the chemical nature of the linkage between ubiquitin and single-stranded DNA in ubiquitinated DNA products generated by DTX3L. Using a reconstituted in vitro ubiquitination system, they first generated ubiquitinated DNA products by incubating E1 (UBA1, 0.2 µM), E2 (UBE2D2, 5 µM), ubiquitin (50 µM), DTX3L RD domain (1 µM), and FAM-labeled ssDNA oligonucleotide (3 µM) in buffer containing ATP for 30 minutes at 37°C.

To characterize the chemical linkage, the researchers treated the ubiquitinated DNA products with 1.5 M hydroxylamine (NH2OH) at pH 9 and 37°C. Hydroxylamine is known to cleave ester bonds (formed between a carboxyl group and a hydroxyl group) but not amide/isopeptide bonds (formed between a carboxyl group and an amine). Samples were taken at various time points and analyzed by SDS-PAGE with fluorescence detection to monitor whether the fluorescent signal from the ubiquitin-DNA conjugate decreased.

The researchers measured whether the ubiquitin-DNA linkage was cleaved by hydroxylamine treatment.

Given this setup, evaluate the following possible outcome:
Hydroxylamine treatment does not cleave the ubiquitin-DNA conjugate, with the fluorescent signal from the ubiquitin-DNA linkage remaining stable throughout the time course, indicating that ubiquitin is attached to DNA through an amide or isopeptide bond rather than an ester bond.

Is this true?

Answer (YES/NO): NO